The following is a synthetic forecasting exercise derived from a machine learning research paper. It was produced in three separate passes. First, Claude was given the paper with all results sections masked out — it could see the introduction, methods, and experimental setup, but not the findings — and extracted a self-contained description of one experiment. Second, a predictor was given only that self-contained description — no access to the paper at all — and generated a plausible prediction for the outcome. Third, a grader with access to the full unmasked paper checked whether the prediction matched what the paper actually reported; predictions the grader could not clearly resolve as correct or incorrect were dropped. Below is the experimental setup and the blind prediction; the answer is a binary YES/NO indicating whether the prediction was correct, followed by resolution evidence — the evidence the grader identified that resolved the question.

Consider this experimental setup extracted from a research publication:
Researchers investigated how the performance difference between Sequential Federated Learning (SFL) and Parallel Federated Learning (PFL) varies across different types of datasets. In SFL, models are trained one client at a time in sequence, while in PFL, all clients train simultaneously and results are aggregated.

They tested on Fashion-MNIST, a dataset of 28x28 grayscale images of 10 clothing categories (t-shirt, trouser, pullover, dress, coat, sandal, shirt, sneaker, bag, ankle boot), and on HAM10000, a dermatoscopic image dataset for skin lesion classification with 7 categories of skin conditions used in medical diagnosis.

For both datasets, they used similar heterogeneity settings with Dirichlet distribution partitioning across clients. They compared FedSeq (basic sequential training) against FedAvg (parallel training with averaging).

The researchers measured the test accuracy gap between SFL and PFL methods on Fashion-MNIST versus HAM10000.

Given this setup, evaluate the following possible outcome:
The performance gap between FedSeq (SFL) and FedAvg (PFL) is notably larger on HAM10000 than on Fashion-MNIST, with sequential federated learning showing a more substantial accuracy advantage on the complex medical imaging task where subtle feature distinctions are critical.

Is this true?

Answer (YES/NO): YES